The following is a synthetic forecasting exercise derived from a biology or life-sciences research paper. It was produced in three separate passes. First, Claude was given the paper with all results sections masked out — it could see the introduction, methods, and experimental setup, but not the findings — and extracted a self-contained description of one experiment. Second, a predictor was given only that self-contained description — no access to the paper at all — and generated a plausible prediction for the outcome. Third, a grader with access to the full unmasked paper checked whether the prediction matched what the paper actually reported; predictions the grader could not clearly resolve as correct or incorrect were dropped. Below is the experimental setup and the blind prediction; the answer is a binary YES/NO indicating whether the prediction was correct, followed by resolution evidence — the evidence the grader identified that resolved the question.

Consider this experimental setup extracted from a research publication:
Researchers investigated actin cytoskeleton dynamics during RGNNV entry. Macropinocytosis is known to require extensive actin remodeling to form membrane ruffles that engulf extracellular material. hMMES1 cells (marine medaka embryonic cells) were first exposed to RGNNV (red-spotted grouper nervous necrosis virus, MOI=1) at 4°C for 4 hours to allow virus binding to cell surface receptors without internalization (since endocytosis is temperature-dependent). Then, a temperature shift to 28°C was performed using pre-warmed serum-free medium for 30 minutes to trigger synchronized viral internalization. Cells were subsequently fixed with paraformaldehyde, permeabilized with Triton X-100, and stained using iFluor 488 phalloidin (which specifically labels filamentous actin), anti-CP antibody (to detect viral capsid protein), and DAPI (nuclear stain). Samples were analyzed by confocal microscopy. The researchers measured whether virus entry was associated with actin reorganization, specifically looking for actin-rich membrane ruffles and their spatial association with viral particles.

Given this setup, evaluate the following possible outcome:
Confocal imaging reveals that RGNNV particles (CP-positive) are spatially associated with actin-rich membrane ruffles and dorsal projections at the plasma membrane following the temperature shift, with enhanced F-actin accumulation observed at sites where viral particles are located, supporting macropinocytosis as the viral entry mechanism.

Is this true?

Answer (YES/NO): YES